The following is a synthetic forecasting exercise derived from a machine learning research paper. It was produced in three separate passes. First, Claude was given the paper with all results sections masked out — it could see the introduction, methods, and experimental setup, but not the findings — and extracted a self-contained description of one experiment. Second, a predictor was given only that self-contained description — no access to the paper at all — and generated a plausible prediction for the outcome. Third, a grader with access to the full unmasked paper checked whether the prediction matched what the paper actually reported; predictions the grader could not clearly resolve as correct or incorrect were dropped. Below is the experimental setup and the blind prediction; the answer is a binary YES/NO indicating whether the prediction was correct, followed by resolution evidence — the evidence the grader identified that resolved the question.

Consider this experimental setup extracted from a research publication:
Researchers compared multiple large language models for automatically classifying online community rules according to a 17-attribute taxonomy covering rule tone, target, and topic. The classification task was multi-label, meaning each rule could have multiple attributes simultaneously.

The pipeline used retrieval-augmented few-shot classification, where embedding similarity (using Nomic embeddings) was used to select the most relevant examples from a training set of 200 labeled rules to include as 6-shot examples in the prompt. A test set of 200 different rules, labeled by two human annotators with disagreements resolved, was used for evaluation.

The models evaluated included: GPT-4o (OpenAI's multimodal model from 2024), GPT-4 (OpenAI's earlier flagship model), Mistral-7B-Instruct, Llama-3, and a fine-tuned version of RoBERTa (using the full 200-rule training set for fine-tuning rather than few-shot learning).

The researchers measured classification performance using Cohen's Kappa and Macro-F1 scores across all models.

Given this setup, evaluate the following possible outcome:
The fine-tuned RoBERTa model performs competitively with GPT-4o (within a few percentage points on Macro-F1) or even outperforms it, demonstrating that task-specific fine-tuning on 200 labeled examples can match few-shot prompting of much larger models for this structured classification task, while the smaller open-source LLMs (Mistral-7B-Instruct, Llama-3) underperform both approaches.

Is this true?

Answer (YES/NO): NO